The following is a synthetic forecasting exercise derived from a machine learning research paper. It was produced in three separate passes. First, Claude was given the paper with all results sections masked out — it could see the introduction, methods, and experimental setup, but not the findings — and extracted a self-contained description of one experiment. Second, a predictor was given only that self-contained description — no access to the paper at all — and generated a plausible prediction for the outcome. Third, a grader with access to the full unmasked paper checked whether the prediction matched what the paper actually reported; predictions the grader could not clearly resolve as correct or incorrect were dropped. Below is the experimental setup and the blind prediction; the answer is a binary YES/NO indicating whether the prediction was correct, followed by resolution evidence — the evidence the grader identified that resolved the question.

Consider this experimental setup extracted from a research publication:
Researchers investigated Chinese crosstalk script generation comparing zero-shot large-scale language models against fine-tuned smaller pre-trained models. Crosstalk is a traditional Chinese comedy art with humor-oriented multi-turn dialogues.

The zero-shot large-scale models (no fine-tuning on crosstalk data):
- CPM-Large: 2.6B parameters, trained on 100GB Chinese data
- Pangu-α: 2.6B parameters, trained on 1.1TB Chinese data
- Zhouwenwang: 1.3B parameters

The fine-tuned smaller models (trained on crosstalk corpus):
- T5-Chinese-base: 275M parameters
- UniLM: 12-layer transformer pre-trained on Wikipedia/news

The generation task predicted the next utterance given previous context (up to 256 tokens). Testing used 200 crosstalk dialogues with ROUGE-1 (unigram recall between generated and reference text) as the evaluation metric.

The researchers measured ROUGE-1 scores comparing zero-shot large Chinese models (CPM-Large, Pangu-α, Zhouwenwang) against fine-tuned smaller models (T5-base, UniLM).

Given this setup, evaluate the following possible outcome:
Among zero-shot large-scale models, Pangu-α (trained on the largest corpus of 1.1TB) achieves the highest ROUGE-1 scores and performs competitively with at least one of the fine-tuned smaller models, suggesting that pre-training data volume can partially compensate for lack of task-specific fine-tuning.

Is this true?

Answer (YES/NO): NO